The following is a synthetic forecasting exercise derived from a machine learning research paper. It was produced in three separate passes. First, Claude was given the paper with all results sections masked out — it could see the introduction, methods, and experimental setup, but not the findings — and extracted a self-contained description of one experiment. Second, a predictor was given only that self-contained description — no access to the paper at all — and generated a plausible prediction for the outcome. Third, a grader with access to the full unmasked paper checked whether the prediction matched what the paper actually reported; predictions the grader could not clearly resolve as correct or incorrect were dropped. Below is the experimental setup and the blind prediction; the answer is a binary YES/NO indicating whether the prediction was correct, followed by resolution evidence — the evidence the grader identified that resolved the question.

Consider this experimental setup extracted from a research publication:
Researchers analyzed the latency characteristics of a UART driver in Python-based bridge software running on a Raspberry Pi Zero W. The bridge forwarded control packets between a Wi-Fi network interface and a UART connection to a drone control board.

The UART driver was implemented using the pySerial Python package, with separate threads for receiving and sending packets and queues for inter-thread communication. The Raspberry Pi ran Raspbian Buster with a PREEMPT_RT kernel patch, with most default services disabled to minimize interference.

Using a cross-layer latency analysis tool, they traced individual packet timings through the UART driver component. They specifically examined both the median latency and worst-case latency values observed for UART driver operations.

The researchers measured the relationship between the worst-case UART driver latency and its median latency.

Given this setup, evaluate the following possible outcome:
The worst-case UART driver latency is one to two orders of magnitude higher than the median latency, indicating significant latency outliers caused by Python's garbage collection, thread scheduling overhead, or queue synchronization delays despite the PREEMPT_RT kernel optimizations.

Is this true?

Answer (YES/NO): NO